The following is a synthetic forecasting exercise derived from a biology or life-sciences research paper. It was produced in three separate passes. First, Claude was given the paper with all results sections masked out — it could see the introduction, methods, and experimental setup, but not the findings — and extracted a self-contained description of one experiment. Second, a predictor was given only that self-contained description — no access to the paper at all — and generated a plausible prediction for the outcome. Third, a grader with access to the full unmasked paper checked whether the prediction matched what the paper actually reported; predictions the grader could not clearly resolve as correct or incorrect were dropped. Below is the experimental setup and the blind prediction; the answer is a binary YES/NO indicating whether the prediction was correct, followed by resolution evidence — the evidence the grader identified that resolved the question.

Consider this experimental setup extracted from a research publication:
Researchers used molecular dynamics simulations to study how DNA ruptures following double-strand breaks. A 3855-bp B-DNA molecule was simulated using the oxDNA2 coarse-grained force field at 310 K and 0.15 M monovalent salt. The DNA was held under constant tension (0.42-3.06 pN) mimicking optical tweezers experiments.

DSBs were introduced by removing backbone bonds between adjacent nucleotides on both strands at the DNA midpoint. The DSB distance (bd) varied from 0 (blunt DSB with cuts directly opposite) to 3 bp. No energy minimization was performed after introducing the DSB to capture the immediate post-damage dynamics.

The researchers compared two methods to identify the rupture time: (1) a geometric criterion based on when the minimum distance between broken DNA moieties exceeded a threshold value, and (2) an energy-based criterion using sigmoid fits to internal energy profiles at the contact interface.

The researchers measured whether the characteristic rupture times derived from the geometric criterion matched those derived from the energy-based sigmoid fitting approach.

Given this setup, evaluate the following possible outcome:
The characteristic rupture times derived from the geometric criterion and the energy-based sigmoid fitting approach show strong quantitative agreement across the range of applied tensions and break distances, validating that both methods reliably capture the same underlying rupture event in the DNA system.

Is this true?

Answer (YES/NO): YES